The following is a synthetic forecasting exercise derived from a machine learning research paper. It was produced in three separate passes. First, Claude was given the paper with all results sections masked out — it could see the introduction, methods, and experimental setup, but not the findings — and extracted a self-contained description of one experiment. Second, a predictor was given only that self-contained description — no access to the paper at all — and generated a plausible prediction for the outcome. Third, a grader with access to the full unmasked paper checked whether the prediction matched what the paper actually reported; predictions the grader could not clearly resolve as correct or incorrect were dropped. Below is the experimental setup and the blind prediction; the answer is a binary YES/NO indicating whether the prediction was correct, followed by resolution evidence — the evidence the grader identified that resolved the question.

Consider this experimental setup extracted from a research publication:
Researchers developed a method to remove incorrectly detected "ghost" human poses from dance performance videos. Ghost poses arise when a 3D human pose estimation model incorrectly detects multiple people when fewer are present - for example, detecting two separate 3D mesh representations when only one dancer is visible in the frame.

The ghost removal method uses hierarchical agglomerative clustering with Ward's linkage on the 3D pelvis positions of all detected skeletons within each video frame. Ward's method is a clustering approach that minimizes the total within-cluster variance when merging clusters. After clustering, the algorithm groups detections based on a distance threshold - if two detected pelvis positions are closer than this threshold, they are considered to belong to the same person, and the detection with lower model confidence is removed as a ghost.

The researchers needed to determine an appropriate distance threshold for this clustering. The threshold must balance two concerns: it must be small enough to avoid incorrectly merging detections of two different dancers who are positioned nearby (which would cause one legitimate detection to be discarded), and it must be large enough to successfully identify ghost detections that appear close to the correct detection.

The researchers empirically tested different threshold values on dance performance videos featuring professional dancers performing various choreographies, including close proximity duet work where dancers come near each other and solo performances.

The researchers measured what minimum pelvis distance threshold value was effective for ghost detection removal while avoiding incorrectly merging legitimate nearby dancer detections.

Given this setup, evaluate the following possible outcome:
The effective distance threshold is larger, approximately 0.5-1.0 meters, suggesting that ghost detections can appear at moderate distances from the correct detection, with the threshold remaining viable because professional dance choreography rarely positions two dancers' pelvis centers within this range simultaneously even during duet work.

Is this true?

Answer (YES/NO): NO